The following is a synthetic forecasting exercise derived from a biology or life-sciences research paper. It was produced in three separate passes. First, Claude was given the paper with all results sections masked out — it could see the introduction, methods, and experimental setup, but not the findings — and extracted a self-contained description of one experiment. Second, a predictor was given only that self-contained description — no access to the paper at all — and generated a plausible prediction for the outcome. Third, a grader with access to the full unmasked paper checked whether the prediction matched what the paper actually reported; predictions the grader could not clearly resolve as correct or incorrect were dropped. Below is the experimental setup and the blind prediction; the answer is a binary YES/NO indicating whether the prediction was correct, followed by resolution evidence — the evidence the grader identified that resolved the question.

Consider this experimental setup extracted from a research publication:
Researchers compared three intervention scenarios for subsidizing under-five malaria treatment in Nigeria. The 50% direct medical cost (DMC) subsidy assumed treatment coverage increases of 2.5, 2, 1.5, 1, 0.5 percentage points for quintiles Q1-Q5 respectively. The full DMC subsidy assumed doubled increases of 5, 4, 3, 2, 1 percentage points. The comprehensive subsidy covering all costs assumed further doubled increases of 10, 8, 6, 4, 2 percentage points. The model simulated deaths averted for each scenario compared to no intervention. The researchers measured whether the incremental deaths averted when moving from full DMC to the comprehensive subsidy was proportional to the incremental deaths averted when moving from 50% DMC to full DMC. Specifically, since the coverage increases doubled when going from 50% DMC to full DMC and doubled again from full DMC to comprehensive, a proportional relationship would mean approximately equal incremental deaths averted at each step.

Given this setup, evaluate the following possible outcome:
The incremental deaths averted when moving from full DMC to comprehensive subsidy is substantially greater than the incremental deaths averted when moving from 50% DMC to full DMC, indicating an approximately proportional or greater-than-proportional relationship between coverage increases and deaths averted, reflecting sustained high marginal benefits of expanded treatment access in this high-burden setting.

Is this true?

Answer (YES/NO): YES